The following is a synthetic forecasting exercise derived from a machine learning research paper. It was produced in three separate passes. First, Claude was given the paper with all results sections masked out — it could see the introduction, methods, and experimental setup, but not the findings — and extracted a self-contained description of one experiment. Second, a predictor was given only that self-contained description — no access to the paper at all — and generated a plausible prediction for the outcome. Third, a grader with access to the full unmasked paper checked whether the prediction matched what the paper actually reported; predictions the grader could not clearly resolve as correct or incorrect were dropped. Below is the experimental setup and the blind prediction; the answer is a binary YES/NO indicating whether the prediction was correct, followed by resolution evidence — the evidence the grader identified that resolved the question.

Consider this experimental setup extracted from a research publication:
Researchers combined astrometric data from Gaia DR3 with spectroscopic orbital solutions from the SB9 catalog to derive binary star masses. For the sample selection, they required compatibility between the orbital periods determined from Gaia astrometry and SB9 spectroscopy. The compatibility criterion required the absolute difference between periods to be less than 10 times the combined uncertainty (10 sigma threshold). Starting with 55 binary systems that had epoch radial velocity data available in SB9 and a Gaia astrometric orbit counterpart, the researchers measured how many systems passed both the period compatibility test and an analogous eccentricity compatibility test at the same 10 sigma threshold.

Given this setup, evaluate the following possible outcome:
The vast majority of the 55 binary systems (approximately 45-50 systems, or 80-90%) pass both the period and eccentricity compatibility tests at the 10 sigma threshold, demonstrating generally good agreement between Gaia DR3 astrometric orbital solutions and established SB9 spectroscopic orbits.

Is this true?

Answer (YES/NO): NO